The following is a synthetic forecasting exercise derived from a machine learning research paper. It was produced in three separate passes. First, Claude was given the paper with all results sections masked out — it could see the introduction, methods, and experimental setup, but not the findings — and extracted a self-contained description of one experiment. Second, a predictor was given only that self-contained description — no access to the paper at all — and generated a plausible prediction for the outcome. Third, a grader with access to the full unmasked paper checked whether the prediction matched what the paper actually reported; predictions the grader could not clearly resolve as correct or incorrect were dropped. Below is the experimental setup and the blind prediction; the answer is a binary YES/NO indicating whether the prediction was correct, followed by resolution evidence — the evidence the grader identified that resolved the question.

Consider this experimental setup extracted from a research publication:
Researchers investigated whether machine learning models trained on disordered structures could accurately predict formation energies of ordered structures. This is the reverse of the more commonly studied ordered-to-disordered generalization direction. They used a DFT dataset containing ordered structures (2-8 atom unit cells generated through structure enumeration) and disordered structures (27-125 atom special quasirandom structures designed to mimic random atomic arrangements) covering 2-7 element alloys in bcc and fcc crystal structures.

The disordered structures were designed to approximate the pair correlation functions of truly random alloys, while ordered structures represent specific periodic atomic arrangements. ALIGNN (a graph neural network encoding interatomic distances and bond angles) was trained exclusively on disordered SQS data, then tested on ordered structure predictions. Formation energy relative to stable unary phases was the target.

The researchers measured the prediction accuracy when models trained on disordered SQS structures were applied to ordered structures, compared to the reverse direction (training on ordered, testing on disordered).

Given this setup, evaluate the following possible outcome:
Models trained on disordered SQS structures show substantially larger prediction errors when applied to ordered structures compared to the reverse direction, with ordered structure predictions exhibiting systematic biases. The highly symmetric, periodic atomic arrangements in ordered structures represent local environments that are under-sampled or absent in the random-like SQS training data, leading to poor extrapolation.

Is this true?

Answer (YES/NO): NO